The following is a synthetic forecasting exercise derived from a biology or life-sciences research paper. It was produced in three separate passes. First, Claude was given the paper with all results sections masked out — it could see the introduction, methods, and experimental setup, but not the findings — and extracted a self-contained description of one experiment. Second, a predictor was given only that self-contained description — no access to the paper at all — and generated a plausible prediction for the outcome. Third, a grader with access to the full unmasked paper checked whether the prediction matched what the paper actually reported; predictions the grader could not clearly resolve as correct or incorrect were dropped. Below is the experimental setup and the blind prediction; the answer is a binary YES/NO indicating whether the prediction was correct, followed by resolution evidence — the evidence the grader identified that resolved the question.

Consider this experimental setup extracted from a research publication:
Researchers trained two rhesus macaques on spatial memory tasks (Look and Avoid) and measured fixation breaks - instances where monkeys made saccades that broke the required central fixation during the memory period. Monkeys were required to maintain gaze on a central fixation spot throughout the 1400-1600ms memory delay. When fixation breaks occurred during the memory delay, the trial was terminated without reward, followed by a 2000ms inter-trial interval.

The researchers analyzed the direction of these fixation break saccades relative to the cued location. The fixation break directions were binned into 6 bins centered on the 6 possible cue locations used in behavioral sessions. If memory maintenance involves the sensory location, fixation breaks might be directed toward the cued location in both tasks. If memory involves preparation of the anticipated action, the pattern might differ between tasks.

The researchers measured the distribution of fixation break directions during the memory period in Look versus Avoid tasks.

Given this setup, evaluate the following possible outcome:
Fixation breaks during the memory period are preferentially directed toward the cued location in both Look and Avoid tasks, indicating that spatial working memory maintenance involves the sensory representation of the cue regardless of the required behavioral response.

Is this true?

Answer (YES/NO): NO